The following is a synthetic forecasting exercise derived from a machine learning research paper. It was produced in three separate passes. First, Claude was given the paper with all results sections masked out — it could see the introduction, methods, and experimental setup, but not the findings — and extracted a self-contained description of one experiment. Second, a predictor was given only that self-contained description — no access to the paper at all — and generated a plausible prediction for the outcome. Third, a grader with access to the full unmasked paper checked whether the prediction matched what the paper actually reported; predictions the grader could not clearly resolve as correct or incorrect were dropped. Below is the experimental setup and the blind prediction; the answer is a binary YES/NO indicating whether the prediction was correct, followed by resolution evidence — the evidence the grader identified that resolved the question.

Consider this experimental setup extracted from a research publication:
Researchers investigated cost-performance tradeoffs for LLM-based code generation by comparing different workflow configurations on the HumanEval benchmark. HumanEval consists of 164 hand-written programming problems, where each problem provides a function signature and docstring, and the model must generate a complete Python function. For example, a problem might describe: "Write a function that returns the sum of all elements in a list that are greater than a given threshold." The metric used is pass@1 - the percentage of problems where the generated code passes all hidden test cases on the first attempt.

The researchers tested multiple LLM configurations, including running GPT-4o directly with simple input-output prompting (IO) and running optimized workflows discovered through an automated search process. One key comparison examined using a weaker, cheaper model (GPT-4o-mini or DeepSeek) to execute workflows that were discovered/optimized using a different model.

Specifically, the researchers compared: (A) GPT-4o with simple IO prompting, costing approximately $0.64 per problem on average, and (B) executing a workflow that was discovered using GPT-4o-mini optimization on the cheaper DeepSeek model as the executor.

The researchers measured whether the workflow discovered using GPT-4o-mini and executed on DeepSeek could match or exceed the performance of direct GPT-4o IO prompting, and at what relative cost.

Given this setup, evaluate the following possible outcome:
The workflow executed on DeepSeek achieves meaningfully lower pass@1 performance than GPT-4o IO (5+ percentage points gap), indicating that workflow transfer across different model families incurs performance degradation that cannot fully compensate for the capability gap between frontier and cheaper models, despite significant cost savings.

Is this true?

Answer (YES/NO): NO